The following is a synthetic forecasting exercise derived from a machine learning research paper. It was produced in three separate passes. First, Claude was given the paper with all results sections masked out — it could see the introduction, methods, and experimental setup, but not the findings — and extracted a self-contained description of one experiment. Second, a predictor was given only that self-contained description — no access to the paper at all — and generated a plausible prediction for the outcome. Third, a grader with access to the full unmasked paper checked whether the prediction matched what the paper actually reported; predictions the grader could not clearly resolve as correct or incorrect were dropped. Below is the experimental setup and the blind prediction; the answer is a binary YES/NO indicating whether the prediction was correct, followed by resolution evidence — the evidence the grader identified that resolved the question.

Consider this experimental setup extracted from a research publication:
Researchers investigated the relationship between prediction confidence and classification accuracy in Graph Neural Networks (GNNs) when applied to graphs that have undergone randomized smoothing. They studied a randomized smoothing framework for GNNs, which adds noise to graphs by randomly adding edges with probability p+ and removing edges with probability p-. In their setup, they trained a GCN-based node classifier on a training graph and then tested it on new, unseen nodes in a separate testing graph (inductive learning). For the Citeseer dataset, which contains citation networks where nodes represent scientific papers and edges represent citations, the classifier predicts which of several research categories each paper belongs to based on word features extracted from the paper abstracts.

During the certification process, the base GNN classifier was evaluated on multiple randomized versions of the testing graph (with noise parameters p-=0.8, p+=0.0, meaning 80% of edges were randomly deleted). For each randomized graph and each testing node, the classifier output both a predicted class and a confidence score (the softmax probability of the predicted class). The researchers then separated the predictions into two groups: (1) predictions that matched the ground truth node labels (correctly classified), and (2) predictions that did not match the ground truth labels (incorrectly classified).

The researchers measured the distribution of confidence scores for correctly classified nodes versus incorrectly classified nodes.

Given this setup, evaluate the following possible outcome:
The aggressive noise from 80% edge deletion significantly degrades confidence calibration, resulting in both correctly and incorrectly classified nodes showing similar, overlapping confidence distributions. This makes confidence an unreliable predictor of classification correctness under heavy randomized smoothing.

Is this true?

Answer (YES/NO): NO